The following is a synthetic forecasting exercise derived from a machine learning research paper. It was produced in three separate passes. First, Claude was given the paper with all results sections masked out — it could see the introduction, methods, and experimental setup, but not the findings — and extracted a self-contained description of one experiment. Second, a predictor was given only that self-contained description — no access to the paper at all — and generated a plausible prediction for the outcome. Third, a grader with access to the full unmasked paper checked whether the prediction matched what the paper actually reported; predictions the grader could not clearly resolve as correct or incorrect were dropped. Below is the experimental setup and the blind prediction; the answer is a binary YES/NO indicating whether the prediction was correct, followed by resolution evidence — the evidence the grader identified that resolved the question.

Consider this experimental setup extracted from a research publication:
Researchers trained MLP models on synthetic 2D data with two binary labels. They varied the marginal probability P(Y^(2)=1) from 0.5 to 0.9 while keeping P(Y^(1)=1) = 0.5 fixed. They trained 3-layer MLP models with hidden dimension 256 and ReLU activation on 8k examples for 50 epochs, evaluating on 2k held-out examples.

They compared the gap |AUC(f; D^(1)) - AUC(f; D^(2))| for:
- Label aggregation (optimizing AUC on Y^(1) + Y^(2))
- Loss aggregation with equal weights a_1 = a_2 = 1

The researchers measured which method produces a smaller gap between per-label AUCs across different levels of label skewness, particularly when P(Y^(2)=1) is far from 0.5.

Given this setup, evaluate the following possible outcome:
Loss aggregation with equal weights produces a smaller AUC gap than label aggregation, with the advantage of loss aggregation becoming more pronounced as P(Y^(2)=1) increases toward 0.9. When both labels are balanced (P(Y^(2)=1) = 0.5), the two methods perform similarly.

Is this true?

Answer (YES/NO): NO